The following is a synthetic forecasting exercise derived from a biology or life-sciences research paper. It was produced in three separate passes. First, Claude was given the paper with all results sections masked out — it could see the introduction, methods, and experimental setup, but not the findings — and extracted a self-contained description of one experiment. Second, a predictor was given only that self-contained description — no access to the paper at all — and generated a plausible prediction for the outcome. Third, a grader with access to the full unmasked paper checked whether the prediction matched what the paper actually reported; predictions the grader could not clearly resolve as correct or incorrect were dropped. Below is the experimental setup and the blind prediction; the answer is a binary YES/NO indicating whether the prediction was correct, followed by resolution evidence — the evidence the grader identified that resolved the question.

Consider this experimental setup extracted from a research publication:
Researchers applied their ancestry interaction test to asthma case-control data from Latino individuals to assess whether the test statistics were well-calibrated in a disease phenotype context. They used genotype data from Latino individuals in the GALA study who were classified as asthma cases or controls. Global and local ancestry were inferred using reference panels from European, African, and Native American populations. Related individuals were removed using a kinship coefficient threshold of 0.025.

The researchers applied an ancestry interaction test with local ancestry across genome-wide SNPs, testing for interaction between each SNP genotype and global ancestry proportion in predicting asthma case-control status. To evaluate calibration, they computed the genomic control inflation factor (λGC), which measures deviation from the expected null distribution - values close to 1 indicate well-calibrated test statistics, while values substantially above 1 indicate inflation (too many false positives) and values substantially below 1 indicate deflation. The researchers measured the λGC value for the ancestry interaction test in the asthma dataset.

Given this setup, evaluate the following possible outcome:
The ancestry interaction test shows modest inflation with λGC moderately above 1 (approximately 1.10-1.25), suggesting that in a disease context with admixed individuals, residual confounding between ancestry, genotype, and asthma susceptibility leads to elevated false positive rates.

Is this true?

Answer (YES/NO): NO